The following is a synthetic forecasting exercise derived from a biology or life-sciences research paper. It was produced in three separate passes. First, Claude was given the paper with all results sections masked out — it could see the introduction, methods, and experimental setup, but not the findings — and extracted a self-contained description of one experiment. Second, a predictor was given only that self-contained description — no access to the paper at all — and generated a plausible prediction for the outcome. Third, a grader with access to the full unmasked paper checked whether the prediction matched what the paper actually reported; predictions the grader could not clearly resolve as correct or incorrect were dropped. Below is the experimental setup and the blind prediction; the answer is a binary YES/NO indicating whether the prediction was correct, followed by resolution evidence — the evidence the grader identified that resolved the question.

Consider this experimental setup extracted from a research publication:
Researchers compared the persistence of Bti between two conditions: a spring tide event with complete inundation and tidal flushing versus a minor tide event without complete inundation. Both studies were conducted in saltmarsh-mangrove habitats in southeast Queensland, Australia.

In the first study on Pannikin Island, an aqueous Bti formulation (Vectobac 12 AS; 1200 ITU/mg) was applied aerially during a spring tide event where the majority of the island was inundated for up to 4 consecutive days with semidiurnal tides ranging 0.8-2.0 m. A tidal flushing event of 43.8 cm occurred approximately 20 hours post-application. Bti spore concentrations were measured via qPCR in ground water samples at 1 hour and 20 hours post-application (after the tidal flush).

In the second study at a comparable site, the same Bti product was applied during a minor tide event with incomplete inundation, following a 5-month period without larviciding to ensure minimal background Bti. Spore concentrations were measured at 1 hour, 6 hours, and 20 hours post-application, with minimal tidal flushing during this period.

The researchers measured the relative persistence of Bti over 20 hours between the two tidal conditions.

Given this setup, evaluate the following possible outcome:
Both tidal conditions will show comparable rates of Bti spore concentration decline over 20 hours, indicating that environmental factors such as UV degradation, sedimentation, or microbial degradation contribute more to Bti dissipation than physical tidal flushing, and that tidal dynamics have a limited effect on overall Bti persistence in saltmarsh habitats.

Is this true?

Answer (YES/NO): YES